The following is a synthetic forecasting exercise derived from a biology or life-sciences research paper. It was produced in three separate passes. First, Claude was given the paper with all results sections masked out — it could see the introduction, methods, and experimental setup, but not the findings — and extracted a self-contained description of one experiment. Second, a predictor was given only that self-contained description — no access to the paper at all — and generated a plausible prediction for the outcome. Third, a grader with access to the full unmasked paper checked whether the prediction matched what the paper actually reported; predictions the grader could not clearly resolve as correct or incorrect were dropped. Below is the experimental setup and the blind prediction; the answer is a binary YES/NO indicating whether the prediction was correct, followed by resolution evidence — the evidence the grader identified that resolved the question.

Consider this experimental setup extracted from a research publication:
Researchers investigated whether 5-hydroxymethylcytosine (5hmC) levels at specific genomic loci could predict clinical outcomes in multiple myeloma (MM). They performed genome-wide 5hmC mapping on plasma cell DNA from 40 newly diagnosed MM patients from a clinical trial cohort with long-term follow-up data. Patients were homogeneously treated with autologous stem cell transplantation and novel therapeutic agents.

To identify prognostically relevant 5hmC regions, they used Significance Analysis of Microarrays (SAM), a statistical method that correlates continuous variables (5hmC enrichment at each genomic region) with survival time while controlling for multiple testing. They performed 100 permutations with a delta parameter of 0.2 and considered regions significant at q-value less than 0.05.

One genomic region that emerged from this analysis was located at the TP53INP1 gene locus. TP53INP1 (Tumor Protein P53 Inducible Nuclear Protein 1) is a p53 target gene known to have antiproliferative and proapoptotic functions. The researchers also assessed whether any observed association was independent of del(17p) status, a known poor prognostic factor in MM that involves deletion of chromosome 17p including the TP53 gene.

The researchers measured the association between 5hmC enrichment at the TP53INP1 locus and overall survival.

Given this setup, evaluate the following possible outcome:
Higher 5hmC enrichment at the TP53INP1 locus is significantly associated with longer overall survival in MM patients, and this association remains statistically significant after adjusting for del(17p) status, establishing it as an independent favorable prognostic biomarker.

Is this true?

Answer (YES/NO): YES